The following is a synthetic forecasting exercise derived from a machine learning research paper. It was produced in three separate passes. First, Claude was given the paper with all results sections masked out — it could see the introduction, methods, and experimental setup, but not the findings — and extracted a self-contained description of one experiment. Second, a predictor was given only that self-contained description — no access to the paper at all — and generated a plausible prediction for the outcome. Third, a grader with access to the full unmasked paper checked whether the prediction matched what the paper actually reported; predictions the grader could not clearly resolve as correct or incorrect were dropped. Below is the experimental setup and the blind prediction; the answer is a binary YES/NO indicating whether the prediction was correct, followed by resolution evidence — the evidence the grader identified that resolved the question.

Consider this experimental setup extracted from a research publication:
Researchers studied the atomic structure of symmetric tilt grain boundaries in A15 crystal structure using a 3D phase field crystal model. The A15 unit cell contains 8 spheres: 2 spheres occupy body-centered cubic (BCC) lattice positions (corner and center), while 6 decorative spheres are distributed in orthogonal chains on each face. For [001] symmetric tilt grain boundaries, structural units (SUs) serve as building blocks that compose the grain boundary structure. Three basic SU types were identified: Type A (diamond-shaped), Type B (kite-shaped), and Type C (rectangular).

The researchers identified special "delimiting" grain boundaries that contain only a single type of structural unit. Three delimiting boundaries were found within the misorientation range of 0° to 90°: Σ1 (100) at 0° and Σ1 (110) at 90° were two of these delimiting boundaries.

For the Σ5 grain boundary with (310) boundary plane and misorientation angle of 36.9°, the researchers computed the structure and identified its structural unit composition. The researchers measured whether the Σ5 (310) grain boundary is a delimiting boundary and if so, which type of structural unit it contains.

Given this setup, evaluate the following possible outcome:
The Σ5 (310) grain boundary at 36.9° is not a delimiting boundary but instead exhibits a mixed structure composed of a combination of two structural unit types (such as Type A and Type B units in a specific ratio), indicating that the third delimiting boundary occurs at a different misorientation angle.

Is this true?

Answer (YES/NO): NO